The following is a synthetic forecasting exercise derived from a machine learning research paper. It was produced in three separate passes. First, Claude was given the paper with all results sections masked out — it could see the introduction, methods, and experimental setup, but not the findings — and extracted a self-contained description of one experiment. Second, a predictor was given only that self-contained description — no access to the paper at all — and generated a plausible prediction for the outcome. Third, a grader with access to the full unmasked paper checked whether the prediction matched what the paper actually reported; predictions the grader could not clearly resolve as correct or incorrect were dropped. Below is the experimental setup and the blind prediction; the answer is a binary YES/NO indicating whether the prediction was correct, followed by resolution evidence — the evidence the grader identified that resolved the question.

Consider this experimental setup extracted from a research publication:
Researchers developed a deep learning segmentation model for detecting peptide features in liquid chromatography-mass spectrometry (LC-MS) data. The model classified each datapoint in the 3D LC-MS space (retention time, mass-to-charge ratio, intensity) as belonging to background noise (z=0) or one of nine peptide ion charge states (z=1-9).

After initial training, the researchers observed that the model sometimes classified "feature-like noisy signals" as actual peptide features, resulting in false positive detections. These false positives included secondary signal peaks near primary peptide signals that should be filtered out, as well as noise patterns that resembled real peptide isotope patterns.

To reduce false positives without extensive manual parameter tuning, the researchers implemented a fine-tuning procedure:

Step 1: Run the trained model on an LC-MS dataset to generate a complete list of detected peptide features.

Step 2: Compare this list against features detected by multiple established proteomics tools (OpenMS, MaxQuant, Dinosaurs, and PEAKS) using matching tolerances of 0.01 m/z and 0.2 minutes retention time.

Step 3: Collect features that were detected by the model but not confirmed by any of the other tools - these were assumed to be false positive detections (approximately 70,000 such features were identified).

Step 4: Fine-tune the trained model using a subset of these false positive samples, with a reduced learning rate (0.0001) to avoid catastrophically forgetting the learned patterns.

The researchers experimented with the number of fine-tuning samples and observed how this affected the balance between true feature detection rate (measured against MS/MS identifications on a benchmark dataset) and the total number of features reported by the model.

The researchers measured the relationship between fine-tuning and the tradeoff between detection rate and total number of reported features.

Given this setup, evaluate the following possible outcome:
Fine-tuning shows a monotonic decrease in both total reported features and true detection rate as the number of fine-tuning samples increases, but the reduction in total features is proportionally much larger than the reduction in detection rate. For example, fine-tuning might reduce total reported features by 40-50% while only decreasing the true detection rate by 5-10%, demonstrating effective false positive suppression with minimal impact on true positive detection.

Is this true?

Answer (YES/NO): NO